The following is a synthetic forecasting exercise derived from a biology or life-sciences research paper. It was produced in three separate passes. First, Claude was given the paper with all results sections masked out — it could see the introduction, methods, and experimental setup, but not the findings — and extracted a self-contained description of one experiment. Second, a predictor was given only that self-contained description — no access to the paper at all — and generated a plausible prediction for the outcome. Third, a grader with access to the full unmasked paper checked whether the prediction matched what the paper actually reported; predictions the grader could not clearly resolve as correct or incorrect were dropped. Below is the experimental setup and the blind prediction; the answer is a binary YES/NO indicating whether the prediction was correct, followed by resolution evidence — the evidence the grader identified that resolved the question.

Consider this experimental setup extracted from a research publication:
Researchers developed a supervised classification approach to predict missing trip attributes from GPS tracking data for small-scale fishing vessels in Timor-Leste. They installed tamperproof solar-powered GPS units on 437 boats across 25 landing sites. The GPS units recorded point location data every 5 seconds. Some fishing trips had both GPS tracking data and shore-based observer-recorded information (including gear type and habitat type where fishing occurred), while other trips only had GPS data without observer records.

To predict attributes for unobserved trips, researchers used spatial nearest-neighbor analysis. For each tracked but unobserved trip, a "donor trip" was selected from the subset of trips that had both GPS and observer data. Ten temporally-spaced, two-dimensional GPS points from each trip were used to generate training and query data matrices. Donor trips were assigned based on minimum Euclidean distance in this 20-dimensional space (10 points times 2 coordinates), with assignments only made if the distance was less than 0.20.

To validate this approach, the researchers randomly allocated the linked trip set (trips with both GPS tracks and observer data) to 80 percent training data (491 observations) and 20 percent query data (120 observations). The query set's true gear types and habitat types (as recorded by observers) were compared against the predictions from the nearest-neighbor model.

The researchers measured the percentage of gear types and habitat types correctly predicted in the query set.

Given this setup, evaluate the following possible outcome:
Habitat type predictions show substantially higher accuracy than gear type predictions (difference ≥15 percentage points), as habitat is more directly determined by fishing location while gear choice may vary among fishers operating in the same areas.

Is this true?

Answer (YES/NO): NO